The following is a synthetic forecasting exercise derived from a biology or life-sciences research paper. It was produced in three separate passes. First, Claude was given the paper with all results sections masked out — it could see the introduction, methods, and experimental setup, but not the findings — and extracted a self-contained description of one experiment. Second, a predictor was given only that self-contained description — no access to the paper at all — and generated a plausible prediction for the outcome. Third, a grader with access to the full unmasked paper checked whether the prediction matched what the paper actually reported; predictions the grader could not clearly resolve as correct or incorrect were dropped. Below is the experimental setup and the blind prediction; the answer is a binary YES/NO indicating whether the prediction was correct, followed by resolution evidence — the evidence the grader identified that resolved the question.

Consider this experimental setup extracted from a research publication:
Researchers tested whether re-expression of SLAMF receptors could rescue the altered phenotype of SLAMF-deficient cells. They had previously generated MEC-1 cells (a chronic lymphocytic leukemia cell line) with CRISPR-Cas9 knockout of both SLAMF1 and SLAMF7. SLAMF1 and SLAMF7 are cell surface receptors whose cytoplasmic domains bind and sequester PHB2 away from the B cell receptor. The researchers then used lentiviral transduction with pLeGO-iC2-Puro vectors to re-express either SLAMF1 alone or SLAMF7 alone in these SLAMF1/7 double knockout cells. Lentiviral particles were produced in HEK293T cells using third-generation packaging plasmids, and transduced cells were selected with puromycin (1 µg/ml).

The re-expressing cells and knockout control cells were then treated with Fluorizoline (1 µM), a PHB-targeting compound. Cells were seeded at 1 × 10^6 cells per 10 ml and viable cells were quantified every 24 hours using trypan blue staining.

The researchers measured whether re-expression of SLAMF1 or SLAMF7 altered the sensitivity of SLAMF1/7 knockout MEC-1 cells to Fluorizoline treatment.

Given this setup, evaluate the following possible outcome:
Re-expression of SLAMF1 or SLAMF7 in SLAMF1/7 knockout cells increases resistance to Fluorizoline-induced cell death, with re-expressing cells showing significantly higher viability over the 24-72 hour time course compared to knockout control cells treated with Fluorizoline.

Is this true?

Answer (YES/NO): NO